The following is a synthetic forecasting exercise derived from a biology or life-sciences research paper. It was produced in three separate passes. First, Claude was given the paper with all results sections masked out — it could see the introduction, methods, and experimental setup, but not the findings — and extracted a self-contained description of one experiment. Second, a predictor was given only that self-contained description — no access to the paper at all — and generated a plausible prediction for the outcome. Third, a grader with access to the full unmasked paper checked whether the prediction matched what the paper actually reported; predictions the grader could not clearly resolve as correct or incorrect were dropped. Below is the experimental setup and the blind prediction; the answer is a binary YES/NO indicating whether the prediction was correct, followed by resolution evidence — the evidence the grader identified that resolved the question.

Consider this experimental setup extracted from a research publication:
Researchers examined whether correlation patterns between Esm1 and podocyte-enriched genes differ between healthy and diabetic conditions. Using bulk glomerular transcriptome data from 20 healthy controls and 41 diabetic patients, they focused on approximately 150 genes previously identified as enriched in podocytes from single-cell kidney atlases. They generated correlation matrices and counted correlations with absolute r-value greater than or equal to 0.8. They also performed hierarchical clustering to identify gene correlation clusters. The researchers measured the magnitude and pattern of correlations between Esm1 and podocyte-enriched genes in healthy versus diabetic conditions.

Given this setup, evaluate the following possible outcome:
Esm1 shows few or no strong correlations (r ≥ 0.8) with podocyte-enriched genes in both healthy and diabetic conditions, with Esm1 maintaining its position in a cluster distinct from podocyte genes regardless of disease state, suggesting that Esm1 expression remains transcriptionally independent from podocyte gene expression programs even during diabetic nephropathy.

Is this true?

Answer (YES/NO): NO